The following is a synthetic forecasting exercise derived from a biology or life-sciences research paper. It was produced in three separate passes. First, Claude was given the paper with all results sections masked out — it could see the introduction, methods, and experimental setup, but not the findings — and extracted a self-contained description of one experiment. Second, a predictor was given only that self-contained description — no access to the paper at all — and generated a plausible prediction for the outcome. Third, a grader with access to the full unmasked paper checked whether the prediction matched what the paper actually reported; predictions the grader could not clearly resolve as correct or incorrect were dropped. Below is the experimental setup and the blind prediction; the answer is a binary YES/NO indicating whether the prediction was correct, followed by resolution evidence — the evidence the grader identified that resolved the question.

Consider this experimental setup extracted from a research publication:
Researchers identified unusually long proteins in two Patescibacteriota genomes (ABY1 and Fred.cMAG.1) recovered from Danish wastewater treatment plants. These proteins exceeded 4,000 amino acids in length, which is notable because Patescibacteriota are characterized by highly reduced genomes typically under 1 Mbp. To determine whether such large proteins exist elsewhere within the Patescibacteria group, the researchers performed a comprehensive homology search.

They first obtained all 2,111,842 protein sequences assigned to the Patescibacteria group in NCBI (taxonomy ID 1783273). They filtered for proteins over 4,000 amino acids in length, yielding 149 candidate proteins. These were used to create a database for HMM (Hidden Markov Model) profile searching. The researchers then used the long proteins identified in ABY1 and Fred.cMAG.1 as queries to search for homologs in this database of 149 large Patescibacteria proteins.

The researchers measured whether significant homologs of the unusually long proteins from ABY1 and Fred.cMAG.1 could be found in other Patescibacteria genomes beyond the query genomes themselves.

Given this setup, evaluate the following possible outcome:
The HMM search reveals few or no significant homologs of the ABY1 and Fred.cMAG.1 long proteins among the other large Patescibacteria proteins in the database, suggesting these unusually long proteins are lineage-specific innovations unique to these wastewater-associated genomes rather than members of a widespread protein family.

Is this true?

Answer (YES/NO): YES